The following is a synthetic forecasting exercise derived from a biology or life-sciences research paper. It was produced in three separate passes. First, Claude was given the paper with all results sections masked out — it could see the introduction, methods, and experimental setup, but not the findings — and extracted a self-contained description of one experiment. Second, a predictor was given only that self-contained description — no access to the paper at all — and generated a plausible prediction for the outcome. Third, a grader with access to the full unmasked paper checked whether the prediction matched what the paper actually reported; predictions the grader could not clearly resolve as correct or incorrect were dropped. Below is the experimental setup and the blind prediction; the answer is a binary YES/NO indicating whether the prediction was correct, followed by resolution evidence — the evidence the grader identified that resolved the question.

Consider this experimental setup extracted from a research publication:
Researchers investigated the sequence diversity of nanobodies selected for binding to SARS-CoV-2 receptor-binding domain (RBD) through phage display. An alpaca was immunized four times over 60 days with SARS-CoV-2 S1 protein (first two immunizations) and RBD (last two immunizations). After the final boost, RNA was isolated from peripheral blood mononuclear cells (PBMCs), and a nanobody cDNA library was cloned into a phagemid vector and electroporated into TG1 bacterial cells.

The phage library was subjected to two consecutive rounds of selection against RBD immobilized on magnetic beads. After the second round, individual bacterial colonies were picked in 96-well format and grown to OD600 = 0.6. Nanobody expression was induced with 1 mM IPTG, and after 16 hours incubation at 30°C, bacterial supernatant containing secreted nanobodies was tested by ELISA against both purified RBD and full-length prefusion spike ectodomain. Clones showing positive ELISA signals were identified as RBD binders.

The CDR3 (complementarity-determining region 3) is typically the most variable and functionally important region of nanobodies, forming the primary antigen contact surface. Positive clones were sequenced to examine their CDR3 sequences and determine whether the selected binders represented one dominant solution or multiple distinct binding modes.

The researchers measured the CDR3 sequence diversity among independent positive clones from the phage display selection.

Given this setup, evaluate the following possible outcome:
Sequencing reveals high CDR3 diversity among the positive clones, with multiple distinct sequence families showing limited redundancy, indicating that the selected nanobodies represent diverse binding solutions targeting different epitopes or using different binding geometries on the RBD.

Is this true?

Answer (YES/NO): NO